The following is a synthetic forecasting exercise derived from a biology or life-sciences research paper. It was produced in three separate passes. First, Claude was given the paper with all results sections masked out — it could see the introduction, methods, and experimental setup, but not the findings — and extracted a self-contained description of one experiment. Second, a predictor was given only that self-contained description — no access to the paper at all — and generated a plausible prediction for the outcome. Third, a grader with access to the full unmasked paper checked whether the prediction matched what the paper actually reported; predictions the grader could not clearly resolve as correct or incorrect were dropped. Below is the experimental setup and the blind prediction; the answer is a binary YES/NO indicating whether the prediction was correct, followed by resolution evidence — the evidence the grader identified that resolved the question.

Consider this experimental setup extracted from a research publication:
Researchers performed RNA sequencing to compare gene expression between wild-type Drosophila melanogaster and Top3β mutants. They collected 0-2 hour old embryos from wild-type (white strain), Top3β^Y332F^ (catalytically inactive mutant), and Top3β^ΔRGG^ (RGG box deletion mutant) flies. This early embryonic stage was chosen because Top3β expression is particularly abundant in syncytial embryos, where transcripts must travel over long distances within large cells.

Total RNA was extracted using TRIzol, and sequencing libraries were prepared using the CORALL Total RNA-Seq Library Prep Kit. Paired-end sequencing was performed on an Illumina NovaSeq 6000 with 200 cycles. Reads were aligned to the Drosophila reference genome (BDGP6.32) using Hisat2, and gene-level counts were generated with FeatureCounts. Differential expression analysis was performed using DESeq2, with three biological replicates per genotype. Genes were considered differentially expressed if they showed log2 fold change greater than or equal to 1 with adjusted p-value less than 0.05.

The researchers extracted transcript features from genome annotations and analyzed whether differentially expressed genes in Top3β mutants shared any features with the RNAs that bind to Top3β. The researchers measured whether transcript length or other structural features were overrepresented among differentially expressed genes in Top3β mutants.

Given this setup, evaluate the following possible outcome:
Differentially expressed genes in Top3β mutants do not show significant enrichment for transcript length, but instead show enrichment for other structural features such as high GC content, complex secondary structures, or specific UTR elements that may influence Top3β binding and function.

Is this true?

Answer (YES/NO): NO